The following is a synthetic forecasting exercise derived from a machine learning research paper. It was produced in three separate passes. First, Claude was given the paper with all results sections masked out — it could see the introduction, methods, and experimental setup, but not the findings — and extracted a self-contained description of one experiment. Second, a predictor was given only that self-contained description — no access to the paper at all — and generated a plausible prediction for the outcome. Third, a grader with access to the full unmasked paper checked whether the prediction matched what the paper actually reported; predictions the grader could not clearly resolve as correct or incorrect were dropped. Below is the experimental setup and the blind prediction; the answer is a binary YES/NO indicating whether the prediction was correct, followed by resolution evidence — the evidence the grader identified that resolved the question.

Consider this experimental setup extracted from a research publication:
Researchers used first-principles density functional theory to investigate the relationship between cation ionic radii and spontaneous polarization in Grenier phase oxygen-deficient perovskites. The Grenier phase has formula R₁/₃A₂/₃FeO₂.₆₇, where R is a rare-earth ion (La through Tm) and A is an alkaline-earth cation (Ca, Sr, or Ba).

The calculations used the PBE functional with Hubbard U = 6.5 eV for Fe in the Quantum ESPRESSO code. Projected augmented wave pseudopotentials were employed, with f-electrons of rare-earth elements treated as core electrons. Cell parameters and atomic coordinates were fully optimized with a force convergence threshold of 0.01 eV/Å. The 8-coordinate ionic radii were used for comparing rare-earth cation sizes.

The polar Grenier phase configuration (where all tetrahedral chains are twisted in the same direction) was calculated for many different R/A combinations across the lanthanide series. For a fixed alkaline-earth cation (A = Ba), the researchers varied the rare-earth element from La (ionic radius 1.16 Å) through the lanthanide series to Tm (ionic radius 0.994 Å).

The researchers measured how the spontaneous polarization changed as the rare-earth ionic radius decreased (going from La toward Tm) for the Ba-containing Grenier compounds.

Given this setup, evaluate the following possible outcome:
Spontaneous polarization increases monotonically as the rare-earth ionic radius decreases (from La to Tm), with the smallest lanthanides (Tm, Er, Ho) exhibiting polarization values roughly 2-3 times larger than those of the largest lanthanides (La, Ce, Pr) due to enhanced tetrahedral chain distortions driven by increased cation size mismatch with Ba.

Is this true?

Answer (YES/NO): NO